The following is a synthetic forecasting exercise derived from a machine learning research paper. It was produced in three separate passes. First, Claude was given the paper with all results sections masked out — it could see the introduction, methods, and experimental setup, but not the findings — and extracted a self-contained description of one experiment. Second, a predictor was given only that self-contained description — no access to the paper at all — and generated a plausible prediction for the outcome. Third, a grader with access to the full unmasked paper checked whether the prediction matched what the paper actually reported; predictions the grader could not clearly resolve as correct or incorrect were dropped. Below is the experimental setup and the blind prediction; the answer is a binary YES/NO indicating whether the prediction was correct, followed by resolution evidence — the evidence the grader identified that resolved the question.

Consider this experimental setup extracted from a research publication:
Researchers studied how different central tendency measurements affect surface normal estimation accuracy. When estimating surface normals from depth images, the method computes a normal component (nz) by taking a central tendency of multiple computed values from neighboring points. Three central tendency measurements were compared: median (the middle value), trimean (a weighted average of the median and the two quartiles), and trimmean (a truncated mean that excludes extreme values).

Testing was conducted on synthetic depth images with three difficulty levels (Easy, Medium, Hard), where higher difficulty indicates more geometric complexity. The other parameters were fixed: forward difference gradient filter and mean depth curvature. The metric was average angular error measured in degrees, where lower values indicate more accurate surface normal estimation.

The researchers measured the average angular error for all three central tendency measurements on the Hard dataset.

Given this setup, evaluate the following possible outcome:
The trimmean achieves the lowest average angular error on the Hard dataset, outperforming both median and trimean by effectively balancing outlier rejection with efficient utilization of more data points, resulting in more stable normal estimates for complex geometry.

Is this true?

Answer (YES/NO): NO